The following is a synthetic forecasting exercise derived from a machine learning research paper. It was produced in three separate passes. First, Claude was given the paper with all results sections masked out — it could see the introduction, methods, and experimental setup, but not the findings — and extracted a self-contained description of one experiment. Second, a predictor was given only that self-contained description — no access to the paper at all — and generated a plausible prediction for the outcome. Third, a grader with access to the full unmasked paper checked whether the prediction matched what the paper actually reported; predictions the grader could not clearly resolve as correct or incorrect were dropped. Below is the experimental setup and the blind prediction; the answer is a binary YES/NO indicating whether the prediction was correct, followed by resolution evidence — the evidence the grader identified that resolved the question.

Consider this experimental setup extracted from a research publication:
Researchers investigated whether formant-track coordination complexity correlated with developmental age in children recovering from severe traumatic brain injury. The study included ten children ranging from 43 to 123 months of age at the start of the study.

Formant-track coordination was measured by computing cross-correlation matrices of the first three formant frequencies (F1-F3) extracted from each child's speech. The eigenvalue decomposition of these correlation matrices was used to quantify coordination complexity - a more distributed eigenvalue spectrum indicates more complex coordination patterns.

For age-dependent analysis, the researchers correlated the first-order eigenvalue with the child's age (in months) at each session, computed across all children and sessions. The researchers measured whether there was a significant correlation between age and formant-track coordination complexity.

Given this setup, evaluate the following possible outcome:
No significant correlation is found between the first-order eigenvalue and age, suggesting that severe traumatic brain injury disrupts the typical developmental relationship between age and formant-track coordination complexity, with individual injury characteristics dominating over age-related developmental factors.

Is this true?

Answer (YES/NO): YES